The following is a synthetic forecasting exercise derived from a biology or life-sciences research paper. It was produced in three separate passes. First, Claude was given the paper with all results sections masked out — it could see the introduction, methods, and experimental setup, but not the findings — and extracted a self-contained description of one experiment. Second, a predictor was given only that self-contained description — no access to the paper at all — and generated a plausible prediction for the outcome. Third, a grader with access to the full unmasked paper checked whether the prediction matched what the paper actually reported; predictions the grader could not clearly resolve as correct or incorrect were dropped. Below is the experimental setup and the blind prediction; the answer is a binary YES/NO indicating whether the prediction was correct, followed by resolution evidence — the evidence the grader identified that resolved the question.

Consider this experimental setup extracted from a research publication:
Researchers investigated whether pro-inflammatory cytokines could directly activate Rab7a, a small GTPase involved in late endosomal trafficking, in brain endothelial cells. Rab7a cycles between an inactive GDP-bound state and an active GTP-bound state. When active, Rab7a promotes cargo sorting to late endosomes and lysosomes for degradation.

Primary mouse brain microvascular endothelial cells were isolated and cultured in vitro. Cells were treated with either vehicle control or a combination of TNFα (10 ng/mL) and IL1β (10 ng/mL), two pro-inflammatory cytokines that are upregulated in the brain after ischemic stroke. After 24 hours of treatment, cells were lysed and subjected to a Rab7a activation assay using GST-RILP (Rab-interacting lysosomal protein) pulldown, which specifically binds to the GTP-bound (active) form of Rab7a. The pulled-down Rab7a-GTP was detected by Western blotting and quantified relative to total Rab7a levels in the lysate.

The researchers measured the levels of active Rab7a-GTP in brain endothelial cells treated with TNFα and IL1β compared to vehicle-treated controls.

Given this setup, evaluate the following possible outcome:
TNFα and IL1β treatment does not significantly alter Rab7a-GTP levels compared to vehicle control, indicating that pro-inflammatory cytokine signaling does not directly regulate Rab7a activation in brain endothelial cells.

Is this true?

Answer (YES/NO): NO